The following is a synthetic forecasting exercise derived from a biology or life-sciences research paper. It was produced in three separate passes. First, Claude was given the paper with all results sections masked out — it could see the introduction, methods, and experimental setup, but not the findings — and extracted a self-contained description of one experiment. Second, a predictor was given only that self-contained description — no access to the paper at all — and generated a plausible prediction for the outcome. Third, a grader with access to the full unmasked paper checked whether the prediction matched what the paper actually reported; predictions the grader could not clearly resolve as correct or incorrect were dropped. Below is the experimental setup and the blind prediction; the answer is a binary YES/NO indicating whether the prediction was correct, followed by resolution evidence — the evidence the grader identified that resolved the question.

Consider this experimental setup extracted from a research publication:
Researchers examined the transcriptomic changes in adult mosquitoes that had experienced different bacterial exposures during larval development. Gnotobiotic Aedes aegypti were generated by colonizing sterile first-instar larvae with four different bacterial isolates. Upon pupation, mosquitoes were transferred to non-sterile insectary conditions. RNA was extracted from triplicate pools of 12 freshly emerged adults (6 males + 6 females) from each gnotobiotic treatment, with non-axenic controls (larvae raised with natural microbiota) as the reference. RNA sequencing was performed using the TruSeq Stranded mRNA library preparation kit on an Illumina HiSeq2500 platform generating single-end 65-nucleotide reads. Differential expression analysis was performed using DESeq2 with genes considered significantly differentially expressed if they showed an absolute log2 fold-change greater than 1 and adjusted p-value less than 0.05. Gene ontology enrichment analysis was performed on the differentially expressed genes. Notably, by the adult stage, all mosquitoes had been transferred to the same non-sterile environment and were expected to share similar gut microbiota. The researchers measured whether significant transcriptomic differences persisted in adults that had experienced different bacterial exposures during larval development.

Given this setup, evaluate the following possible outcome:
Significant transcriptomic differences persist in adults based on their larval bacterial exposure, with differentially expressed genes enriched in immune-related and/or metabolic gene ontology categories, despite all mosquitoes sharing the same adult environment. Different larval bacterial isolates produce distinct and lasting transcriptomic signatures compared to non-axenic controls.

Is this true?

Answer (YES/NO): YES